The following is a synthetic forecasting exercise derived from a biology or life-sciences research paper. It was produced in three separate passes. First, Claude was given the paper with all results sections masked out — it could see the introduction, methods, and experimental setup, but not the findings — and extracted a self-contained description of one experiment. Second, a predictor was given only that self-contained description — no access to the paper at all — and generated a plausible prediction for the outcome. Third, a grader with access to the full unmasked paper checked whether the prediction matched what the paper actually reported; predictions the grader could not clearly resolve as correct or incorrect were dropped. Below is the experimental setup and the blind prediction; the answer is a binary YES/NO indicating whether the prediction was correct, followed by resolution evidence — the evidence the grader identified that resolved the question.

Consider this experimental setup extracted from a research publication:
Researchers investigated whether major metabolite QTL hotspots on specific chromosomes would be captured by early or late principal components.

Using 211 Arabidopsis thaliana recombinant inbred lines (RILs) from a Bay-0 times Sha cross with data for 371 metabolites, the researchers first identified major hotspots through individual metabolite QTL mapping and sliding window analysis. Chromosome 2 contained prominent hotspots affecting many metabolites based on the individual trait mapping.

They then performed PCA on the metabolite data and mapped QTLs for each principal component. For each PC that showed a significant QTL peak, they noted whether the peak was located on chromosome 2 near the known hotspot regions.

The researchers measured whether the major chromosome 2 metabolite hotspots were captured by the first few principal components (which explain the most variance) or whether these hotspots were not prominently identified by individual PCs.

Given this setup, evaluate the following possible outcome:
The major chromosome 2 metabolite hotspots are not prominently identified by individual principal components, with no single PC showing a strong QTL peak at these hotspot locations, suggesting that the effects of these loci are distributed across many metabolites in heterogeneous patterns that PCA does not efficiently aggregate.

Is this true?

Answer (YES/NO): YES